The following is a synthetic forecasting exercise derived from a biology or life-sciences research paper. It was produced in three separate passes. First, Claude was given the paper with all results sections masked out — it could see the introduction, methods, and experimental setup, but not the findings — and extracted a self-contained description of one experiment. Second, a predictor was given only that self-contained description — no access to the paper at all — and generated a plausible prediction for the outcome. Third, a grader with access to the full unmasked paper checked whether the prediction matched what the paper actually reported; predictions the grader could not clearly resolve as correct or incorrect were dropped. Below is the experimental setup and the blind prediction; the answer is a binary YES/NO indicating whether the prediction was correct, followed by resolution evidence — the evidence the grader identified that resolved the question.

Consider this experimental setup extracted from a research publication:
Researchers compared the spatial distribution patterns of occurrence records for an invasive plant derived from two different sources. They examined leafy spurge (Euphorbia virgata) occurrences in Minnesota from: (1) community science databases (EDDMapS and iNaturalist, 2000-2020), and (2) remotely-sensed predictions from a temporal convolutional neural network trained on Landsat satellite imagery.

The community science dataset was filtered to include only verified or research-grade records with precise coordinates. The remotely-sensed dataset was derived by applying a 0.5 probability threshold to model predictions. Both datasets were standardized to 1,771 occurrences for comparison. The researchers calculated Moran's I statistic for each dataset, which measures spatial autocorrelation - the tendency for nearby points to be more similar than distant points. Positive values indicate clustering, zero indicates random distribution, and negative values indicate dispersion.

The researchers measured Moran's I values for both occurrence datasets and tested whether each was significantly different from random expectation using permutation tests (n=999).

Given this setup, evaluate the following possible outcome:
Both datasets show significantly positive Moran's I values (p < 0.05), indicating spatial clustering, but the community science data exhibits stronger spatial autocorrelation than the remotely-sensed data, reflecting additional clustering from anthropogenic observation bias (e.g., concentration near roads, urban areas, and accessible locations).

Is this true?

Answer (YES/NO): NO